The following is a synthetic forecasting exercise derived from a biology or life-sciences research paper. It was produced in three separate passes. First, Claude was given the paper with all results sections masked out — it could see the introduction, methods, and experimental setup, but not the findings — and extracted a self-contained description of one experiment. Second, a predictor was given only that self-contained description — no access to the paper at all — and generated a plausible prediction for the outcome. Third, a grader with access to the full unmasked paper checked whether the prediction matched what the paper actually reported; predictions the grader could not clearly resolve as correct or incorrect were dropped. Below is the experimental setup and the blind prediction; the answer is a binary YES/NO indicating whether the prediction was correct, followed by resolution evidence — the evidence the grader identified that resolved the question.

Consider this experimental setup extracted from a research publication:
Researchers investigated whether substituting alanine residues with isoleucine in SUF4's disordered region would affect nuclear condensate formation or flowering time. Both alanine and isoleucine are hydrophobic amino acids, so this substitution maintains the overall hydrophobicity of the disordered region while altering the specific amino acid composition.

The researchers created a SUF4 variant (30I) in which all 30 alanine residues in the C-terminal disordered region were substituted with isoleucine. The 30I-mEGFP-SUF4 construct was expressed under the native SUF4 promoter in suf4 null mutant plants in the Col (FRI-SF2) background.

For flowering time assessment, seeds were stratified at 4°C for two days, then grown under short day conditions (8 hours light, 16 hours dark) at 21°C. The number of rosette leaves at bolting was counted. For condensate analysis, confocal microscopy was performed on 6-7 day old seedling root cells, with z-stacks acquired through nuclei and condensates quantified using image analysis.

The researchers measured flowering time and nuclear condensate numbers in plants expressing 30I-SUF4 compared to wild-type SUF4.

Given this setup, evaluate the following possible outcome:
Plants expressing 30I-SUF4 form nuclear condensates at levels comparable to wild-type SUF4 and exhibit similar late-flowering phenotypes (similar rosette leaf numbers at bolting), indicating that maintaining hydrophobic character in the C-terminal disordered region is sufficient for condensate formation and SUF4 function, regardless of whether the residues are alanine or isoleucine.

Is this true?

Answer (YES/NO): NO